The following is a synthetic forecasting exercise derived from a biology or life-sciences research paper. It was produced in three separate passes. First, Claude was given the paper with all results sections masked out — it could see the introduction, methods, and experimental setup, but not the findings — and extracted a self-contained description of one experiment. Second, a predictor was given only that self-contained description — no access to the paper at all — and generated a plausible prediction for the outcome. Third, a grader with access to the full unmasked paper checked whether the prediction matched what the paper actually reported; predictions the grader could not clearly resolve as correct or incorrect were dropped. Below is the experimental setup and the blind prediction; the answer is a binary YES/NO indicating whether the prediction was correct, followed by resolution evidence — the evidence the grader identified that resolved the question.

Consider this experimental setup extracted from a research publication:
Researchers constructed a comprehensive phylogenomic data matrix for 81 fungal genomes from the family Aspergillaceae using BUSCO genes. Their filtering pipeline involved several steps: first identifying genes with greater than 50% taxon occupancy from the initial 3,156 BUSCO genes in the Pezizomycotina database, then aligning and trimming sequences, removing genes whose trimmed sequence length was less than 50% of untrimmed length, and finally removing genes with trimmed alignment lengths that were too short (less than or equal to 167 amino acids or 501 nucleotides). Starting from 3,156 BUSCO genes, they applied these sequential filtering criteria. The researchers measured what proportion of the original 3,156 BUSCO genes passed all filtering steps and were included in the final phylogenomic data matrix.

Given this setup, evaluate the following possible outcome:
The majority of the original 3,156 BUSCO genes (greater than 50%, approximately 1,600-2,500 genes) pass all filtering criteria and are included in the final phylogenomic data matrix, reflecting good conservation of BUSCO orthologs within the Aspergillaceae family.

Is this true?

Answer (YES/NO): YES